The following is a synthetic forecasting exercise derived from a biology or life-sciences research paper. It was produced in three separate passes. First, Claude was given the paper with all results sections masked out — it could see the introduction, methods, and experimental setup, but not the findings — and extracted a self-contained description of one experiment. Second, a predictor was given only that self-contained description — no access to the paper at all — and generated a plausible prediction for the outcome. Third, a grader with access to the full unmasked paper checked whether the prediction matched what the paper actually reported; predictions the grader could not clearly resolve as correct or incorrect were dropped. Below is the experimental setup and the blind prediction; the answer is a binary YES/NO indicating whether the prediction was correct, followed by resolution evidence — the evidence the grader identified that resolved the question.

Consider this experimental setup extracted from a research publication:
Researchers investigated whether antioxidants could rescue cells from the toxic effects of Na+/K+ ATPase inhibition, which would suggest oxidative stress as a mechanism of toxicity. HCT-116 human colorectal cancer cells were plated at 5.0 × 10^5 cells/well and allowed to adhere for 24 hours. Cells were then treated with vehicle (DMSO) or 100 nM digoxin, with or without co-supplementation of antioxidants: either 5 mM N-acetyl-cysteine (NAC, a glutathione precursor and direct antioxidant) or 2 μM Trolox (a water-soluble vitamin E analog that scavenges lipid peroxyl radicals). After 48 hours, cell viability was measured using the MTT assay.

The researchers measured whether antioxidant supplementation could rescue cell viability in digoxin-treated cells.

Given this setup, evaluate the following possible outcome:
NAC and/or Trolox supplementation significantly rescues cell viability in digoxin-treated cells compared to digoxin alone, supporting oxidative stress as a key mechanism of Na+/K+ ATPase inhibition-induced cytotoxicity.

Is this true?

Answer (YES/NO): NO